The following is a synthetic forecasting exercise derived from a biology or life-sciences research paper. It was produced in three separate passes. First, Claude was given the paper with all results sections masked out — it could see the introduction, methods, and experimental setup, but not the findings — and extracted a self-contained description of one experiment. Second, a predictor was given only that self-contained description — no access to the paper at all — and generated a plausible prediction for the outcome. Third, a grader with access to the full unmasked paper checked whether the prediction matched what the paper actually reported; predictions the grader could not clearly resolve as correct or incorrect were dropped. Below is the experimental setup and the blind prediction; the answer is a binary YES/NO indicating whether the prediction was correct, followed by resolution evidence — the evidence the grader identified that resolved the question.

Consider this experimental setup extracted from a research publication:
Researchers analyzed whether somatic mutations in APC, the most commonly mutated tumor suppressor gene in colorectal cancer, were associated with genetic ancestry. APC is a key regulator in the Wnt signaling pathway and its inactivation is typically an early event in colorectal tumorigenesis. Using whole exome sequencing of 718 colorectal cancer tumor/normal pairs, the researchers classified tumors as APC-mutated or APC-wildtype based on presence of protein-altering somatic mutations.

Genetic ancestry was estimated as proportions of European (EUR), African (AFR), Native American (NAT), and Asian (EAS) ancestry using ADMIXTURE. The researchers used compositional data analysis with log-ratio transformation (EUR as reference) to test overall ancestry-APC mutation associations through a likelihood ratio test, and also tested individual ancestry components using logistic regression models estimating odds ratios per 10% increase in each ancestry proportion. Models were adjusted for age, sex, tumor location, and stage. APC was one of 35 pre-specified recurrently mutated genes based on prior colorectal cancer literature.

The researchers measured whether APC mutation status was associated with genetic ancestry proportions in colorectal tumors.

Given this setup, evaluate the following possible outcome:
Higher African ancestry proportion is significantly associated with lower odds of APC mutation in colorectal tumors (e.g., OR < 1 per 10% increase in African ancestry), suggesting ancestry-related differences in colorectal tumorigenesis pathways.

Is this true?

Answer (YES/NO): NO